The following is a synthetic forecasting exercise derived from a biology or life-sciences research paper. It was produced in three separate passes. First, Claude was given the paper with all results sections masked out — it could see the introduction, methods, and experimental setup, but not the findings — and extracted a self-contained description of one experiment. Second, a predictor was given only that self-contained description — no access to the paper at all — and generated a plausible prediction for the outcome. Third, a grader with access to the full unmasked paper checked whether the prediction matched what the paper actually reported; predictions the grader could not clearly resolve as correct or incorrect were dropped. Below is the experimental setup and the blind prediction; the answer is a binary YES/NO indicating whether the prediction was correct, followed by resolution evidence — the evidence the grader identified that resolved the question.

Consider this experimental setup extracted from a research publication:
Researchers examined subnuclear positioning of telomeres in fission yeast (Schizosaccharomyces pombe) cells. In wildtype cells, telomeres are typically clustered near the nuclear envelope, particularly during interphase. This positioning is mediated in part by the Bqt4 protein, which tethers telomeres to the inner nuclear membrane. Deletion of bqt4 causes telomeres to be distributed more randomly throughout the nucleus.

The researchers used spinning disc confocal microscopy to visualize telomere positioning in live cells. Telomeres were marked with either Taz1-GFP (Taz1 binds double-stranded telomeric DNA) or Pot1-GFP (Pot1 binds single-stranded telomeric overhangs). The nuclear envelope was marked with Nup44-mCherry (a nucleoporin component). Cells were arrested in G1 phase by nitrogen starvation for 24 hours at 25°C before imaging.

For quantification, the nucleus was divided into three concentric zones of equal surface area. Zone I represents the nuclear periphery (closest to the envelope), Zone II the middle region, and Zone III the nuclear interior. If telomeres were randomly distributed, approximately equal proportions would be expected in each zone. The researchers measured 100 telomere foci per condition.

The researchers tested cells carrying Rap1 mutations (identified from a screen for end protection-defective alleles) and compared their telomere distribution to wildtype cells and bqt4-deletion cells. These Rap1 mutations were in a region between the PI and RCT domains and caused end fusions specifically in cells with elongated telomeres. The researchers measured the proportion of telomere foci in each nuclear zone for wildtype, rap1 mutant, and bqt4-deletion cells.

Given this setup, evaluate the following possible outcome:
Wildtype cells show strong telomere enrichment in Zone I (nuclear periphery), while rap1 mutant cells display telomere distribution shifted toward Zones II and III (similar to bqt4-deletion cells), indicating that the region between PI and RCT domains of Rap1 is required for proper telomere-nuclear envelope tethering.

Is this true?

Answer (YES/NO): YES